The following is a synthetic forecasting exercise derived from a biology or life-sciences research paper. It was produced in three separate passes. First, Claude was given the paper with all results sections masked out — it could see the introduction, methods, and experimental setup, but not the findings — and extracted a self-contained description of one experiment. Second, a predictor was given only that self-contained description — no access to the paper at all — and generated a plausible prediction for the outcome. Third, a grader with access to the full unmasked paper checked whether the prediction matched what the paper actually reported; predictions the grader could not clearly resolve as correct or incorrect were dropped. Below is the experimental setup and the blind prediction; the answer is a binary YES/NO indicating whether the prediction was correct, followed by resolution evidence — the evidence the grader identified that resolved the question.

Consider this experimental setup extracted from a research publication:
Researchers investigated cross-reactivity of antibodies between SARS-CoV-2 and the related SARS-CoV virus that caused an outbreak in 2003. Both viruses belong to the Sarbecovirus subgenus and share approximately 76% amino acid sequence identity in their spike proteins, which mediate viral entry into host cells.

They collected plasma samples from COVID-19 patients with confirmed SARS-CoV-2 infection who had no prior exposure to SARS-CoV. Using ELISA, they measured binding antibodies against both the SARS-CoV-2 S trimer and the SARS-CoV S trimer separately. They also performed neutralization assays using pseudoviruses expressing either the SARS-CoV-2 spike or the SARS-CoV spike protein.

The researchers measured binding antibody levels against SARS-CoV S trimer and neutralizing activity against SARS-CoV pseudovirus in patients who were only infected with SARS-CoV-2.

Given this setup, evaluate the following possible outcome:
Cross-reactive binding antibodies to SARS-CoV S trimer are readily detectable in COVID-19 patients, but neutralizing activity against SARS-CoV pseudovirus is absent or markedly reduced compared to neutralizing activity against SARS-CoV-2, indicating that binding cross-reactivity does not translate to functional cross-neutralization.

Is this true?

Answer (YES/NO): NO